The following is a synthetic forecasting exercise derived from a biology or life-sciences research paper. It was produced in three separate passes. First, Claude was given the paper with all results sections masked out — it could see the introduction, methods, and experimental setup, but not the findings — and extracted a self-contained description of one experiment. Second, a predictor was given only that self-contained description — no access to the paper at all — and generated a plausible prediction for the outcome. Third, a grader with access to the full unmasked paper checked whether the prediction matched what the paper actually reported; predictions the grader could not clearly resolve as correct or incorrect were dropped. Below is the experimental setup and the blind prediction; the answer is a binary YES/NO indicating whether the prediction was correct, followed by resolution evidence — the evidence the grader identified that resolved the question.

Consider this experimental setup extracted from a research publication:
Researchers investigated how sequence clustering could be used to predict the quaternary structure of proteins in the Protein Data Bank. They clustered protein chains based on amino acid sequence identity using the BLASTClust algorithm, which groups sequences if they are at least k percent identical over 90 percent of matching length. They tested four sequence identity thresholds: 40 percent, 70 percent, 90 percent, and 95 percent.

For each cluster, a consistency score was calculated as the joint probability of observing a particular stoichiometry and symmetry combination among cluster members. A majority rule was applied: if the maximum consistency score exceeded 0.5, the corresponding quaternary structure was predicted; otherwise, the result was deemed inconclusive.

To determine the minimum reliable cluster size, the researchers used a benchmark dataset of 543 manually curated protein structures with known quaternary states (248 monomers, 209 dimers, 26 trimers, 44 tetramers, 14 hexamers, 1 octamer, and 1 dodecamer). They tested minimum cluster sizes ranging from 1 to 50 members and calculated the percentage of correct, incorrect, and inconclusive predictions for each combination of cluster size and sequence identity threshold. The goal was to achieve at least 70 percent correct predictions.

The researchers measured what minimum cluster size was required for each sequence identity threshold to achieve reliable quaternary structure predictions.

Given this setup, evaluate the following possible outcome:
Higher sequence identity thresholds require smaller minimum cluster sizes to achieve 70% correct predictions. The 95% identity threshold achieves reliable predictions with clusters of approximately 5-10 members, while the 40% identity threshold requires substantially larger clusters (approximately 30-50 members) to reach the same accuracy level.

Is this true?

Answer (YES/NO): NO